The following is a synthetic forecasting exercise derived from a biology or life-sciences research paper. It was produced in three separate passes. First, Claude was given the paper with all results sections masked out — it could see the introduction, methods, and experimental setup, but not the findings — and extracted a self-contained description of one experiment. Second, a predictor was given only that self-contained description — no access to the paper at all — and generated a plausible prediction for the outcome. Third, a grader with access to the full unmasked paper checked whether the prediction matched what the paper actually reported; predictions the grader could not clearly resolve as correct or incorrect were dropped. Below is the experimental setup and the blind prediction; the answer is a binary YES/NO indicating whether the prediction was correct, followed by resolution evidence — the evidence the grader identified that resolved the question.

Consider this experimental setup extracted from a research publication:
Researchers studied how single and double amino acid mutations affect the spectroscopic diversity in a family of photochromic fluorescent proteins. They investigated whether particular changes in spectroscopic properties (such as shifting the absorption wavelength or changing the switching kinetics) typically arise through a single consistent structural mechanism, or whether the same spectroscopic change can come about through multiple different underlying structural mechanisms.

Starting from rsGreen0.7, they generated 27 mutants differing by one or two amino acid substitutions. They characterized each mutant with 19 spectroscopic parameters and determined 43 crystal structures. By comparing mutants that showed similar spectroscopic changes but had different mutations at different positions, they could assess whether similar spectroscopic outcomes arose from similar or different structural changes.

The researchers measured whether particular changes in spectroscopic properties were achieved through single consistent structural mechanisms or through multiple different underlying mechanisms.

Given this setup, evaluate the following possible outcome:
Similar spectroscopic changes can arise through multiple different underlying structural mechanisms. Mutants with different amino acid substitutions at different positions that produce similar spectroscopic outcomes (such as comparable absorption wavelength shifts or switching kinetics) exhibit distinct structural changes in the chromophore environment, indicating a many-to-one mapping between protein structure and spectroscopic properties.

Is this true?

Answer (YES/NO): YES